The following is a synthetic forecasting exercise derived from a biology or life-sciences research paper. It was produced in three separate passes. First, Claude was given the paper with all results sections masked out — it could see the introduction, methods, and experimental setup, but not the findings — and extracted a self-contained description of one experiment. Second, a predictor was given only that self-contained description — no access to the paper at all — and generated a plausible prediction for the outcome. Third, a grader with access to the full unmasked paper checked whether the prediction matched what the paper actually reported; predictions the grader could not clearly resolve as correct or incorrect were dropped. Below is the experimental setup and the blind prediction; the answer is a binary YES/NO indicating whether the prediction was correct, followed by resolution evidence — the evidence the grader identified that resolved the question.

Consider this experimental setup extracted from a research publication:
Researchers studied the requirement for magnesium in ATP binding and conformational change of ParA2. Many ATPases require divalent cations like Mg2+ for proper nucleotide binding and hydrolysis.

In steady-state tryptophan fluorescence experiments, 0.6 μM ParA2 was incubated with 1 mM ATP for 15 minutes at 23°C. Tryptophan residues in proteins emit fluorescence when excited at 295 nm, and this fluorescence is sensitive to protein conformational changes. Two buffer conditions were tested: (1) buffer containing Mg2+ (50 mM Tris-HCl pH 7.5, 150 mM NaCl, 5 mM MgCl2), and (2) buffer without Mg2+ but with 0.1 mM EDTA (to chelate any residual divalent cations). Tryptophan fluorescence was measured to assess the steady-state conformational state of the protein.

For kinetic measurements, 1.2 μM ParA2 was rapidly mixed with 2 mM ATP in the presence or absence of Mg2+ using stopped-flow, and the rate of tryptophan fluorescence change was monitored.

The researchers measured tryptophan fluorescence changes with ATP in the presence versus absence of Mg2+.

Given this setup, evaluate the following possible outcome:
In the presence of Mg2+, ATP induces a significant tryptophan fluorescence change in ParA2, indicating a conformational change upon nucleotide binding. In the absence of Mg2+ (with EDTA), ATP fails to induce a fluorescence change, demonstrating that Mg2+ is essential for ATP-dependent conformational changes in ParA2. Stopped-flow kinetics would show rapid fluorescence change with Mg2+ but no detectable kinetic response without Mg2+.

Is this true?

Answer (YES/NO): NO